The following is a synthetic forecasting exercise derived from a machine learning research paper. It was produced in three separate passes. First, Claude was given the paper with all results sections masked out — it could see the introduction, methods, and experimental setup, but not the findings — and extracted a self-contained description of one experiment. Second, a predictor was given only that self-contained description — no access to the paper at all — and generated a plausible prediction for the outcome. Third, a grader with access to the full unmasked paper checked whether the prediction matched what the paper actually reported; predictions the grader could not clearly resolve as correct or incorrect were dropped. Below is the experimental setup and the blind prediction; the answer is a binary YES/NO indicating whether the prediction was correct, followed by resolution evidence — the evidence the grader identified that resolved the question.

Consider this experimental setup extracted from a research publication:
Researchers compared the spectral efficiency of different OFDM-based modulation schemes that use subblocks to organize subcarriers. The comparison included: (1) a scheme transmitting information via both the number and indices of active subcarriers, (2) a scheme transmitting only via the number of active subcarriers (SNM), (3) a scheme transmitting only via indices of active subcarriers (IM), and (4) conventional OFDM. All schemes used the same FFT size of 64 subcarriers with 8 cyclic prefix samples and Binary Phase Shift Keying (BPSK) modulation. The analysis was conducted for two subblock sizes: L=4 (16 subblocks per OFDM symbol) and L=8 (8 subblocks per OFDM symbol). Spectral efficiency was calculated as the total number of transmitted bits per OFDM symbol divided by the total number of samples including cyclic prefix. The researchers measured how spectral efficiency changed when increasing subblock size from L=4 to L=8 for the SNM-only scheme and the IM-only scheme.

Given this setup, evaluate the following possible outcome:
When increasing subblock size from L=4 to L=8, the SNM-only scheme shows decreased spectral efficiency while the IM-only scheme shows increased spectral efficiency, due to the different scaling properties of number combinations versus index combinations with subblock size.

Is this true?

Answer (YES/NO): NO